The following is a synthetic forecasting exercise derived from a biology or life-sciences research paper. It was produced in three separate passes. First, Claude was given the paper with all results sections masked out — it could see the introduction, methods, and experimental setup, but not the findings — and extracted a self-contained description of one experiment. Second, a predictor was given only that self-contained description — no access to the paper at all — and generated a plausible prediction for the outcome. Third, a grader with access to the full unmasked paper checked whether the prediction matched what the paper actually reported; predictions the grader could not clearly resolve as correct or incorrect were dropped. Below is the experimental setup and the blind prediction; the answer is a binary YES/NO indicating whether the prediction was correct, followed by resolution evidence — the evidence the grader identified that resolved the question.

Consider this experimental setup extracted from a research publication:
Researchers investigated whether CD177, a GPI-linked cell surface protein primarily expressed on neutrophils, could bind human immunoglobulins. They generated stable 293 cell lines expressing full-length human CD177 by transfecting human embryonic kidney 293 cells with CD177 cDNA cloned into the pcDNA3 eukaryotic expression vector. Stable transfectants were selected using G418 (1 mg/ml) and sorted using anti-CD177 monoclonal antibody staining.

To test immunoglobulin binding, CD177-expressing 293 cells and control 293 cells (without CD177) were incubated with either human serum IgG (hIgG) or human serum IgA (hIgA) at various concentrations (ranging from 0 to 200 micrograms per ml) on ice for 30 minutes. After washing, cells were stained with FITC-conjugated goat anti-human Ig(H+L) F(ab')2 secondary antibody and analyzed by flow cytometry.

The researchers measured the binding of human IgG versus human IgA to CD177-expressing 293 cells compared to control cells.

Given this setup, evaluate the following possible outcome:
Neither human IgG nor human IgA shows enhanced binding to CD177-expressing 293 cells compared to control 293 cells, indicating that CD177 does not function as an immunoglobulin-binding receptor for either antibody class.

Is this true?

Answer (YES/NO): NO